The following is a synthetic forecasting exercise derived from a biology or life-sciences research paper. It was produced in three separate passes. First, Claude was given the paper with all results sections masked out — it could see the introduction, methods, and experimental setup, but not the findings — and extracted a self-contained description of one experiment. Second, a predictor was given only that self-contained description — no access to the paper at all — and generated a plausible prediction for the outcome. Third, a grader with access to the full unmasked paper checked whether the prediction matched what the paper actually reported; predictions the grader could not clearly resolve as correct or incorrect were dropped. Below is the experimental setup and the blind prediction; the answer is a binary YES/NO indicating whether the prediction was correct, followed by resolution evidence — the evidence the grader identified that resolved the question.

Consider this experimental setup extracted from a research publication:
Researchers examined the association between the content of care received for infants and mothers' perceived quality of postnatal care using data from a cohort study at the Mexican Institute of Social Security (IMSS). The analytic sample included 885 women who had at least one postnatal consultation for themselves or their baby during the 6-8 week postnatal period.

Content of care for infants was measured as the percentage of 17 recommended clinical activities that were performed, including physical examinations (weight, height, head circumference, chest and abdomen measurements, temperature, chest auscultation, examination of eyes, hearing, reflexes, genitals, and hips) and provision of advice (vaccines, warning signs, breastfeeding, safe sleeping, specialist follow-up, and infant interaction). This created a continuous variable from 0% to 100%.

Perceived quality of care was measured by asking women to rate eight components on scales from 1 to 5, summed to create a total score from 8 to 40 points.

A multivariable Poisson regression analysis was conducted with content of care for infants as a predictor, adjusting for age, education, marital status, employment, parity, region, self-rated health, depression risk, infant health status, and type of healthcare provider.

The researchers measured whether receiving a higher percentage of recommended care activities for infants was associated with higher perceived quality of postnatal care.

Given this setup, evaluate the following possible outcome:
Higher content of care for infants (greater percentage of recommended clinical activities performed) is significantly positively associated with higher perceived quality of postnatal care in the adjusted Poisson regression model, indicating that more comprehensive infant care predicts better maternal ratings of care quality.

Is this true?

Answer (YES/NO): YES